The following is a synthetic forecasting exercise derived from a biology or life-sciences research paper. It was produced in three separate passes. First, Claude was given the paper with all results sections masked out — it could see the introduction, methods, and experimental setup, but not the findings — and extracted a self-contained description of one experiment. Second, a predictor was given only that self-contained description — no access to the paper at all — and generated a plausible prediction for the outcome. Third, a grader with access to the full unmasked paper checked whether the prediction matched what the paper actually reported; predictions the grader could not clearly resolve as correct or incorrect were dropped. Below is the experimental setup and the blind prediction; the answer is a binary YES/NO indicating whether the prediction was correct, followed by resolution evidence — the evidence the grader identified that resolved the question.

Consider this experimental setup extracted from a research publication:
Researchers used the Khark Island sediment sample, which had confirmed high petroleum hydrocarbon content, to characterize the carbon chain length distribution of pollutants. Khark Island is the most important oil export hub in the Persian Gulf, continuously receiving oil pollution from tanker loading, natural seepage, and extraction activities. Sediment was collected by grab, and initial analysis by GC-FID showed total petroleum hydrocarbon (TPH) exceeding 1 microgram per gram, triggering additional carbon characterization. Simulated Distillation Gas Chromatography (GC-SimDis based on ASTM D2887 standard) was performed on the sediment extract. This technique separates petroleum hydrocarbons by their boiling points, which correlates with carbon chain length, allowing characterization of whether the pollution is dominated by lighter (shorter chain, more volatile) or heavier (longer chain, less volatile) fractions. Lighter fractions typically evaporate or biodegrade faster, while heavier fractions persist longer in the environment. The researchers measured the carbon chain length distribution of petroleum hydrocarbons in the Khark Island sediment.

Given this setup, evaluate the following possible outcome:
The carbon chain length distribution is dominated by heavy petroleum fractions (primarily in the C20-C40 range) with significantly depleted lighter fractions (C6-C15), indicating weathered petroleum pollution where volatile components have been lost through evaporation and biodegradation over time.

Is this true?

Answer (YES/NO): NO